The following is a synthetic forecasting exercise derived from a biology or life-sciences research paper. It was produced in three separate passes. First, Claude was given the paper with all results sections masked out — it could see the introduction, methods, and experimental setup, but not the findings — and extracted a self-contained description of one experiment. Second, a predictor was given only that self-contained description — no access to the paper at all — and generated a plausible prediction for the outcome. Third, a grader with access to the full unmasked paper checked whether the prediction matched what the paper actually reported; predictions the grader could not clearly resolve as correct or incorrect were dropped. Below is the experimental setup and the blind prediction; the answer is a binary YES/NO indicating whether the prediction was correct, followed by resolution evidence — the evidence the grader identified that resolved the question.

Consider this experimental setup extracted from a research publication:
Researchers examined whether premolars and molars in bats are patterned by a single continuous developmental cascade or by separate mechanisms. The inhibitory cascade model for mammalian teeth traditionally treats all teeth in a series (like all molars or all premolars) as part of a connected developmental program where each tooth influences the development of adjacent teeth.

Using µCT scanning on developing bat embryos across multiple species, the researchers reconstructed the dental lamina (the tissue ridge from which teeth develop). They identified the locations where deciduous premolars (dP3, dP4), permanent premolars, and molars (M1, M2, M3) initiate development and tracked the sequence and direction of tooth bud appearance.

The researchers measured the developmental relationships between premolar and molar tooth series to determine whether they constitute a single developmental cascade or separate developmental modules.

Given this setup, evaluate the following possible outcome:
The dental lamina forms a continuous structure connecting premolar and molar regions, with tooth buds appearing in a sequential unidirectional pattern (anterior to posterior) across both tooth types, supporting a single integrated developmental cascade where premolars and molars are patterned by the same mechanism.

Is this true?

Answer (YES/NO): NO